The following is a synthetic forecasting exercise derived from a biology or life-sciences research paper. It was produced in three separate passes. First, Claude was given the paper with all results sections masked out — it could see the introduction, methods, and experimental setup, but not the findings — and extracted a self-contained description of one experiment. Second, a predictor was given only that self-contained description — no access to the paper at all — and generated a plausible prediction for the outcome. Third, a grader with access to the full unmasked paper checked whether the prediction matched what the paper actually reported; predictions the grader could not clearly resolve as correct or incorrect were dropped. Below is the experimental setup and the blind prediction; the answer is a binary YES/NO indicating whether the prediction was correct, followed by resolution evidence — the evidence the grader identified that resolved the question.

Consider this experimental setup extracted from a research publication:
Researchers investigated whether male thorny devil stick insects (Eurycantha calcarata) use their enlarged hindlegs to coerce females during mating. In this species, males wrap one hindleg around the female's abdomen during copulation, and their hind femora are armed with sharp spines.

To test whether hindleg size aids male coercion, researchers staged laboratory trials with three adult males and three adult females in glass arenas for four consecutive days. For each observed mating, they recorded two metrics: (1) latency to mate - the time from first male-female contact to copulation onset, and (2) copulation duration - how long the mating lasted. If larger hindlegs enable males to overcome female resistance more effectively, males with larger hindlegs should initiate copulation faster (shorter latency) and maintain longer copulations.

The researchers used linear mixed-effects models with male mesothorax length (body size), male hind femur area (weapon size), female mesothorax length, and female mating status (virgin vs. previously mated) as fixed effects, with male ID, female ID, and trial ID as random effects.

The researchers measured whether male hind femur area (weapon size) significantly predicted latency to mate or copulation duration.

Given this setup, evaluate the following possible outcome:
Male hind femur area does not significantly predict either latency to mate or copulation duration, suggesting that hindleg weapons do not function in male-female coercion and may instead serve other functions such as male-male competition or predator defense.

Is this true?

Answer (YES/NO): YES